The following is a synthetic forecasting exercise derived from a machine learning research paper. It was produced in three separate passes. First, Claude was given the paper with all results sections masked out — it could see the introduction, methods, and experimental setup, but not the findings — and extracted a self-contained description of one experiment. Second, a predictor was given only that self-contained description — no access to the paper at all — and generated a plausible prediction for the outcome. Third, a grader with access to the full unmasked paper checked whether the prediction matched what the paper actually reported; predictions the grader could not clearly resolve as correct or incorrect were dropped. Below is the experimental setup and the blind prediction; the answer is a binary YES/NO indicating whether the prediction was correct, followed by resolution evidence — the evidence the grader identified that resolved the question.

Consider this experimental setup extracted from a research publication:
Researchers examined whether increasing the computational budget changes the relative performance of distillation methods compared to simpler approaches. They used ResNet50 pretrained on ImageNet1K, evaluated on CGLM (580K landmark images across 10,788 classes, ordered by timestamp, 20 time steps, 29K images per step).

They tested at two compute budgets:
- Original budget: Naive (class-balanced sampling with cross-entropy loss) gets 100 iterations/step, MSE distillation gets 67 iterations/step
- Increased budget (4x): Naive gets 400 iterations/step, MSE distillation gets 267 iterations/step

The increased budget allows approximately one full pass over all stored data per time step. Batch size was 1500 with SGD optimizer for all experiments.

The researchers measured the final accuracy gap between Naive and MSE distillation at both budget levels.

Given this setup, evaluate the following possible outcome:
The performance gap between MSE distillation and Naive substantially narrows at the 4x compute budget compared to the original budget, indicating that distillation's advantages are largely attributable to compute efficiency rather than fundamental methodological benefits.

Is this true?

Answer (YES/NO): NO